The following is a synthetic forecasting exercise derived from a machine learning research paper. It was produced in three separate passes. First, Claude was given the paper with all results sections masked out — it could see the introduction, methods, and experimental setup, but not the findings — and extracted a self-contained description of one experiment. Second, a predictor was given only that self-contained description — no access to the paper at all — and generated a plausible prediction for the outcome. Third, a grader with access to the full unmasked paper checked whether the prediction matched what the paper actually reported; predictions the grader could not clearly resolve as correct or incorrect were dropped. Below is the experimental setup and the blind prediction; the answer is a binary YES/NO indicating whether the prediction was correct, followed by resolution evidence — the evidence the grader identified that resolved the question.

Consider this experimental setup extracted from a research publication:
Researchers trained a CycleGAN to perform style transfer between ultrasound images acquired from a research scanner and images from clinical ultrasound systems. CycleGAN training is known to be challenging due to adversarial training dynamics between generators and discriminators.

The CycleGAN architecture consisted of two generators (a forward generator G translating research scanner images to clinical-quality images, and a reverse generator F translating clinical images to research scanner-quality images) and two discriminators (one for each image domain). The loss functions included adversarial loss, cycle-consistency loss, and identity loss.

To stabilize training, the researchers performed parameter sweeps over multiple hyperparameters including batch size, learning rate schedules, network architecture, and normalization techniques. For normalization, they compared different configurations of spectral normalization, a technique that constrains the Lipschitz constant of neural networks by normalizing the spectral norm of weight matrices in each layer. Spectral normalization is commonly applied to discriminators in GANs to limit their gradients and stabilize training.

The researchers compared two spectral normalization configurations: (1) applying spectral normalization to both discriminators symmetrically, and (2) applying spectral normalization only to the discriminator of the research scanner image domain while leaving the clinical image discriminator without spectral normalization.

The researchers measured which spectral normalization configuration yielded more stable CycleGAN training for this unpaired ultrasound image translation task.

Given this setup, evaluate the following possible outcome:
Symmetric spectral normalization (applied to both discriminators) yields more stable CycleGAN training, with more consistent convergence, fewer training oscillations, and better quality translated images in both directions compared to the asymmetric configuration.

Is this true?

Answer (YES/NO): NO